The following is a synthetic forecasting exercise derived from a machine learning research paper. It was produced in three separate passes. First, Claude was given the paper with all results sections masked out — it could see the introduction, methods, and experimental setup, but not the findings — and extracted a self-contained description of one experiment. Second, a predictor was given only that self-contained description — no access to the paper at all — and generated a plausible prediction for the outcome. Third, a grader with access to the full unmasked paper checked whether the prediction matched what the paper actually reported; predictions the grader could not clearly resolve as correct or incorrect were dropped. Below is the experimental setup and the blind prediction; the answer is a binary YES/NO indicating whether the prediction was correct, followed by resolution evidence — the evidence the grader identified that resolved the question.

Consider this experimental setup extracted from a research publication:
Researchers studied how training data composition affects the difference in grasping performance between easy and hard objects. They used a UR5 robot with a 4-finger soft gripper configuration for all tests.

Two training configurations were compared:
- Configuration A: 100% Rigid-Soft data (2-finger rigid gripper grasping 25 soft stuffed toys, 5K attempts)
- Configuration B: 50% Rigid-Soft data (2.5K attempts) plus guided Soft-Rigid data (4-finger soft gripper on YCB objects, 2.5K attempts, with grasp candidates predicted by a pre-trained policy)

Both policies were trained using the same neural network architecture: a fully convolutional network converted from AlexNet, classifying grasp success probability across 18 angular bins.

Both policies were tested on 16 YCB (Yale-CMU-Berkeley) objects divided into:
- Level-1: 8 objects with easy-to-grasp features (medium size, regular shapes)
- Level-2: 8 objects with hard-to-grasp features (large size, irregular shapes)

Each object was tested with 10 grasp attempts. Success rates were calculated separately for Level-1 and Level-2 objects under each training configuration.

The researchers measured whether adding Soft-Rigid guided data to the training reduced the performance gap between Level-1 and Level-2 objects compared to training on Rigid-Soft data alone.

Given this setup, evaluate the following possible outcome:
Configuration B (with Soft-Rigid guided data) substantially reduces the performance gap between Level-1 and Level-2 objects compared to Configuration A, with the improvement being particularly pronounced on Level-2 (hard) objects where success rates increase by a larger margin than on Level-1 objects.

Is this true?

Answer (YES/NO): YES